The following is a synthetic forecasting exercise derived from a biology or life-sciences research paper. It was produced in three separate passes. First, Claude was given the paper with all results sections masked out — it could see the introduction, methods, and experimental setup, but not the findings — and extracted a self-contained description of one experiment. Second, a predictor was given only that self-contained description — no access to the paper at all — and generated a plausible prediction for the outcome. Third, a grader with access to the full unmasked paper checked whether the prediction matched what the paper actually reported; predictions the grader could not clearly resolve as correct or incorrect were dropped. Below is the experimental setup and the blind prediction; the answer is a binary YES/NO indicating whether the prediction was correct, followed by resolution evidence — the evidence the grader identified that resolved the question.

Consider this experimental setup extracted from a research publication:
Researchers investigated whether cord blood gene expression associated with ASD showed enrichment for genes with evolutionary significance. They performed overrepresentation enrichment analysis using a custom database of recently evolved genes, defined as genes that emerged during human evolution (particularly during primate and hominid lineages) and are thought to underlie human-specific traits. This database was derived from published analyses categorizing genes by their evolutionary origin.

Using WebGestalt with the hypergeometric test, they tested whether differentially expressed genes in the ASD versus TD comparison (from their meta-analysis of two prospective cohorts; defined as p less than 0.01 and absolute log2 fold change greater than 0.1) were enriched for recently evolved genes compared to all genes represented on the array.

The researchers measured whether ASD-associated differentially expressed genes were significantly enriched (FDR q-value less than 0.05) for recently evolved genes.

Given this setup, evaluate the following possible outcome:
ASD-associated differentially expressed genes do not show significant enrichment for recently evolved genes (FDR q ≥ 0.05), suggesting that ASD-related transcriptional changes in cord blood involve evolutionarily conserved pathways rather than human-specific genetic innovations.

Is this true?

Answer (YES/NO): YES